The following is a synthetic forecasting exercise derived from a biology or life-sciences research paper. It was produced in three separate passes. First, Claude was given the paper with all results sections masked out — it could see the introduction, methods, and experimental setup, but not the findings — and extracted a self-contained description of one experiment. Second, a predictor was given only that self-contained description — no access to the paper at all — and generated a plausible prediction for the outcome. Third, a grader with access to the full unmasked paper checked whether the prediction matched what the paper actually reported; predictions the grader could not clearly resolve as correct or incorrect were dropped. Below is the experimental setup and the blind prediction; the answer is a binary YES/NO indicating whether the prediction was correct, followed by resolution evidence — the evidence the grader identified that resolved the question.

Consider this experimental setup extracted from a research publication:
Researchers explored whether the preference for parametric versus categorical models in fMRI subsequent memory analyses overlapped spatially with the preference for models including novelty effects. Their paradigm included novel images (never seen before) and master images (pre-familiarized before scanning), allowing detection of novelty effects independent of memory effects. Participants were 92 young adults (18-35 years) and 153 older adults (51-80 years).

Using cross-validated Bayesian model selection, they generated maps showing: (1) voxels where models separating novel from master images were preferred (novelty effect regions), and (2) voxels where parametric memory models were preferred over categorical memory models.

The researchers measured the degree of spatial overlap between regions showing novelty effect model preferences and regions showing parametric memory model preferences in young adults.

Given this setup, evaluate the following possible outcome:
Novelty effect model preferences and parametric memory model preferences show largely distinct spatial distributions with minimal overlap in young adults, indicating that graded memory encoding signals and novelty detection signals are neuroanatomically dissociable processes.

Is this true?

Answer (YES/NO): NO